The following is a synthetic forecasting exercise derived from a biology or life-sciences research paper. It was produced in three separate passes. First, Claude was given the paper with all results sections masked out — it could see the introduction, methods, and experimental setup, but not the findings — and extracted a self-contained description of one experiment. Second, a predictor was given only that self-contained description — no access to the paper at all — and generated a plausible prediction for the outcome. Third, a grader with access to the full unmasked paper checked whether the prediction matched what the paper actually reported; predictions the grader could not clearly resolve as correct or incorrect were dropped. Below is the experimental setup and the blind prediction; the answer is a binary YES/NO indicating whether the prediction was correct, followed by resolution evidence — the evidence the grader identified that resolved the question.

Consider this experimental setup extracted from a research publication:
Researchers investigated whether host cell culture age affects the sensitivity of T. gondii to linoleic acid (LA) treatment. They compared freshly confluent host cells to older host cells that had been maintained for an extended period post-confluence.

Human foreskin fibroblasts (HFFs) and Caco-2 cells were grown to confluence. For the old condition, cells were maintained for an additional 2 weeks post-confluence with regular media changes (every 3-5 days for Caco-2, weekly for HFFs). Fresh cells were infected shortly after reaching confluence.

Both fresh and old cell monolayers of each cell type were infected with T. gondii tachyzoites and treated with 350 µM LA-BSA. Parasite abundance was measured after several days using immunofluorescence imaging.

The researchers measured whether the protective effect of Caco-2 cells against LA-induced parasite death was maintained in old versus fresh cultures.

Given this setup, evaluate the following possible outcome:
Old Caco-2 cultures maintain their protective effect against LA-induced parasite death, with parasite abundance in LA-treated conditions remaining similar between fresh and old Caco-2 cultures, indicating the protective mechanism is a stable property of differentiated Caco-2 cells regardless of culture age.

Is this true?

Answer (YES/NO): NO